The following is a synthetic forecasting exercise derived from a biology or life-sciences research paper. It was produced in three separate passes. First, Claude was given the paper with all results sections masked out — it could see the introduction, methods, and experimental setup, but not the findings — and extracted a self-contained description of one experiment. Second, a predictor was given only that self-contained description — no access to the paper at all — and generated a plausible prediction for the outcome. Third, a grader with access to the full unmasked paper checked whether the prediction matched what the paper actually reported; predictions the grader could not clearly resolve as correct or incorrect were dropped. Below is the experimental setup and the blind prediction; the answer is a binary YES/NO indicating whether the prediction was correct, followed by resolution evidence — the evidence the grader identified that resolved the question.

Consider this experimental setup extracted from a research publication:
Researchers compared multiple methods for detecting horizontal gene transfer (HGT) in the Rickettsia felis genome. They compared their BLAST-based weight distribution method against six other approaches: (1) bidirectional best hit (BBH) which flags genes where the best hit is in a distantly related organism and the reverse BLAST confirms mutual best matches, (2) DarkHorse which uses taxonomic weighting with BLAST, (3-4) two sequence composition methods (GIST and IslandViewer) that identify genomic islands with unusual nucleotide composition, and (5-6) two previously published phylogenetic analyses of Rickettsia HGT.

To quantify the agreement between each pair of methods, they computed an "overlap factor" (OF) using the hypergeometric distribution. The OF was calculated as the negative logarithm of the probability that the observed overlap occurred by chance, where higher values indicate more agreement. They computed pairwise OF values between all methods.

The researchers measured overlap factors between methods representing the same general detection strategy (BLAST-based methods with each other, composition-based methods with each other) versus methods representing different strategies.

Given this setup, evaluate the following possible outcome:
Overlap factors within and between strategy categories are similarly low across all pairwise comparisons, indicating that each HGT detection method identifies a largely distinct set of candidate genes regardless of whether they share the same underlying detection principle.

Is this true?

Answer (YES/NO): NO